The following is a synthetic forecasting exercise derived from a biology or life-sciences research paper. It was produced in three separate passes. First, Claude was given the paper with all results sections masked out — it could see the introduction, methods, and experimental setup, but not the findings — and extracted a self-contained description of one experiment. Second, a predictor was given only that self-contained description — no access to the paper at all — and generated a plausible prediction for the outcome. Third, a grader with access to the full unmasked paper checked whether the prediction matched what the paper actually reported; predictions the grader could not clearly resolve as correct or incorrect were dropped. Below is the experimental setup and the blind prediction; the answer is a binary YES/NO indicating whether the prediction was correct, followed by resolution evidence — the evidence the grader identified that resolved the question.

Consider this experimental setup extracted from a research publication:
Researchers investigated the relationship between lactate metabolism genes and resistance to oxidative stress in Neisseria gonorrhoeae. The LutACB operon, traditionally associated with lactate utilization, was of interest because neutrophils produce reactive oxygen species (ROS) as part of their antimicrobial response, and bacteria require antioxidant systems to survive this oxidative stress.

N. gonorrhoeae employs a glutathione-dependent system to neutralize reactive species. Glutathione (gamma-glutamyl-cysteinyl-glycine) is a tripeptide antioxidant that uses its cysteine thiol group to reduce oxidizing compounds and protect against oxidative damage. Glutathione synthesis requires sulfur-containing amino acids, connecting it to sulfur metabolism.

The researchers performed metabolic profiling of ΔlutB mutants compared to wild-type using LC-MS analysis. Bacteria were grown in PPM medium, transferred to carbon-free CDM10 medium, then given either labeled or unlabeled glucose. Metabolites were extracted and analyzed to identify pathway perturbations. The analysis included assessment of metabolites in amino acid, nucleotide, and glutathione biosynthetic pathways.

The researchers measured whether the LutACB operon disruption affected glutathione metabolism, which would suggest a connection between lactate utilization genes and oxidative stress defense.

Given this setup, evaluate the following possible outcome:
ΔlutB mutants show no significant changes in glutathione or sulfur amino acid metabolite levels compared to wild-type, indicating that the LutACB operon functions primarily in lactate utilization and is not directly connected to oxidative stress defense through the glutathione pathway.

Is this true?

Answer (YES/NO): NO